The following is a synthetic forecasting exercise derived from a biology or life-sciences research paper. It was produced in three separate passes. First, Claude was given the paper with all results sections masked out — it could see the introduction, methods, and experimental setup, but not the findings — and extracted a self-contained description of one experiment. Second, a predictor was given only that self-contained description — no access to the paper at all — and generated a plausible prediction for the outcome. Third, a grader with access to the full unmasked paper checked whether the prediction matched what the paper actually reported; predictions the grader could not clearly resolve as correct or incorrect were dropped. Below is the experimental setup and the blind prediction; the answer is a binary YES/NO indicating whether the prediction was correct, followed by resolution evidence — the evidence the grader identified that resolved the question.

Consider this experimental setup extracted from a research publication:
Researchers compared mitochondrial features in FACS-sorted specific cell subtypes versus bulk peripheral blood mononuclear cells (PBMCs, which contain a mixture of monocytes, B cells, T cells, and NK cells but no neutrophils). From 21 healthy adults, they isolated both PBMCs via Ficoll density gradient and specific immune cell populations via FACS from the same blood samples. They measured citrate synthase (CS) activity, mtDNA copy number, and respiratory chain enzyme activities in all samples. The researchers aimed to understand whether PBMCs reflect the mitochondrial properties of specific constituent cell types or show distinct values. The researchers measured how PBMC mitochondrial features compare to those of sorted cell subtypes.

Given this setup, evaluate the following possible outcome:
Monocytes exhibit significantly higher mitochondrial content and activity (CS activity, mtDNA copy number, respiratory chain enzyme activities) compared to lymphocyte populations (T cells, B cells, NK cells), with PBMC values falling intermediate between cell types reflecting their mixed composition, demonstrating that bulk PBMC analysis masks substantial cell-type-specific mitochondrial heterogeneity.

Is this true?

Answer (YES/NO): NO